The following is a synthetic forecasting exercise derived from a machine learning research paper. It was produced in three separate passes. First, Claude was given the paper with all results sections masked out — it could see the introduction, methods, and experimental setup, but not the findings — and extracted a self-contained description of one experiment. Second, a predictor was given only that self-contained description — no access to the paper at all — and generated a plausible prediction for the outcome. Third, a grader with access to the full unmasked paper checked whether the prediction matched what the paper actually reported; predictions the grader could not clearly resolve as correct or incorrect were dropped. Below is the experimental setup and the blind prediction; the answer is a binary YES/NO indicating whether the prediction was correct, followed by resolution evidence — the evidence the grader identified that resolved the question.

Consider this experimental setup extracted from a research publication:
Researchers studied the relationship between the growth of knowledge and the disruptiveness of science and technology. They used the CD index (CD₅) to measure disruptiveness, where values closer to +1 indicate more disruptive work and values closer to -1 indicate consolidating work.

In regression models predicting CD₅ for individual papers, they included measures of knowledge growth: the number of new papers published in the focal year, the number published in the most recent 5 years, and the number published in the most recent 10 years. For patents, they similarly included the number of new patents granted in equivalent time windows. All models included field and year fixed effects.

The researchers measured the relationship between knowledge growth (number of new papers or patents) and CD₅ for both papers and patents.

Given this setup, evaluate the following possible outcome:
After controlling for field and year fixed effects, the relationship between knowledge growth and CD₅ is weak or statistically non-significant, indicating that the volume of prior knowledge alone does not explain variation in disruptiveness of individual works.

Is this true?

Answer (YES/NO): NO